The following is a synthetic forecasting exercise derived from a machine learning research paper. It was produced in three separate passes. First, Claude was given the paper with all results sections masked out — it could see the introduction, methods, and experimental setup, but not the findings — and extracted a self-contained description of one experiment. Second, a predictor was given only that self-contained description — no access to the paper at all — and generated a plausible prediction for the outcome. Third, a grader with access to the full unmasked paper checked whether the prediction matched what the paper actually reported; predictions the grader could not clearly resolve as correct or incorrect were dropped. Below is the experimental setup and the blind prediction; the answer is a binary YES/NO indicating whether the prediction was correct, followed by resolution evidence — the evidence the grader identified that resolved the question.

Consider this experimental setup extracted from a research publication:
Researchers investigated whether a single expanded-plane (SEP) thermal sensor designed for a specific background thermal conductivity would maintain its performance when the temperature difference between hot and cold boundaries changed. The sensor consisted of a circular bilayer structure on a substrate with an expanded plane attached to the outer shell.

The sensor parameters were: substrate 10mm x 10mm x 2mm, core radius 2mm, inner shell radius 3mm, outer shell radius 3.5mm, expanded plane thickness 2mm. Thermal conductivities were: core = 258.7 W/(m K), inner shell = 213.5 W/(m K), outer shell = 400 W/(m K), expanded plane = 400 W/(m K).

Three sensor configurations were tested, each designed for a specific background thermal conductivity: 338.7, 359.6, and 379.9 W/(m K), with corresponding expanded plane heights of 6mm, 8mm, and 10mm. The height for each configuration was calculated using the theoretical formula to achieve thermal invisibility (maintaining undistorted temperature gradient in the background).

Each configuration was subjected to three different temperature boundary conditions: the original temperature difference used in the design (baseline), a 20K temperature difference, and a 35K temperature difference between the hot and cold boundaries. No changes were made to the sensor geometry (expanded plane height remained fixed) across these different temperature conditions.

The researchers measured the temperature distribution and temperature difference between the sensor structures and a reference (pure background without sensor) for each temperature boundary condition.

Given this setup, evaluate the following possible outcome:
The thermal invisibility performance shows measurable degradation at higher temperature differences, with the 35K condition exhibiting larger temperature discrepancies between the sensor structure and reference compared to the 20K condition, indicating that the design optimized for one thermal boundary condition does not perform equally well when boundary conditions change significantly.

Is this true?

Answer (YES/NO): NO